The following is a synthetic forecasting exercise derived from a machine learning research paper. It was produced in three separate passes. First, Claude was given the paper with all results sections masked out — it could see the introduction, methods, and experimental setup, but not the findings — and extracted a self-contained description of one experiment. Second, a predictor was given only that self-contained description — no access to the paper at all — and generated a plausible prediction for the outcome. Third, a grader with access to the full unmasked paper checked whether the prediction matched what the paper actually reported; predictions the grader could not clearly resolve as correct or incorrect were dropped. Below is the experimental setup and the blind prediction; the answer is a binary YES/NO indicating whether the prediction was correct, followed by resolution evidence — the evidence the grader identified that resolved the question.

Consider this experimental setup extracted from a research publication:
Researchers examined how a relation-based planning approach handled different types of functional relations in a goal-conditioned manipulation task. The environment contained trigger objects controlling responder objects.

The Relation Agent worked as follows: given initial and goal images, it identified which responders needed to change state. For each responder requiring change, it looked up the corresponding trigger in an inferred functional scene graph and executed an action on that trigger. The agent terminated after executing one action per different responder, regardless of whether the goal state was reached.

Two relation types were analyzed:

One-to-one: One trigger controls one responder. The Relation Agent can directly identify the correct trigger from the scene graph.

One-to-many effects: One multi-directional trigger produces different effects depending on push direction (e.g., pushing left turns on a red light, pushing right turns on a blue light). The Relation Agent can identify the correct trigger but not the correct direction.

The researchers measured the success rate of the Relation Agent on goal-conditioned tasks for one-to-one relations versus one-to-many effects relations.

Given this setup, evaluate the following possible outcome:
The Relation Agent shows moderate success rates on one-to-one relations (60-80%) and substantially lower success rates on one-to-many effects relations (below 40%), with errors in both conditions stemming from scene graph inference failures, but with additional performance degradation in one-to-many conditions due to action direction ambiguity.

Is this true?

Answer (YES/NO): NO